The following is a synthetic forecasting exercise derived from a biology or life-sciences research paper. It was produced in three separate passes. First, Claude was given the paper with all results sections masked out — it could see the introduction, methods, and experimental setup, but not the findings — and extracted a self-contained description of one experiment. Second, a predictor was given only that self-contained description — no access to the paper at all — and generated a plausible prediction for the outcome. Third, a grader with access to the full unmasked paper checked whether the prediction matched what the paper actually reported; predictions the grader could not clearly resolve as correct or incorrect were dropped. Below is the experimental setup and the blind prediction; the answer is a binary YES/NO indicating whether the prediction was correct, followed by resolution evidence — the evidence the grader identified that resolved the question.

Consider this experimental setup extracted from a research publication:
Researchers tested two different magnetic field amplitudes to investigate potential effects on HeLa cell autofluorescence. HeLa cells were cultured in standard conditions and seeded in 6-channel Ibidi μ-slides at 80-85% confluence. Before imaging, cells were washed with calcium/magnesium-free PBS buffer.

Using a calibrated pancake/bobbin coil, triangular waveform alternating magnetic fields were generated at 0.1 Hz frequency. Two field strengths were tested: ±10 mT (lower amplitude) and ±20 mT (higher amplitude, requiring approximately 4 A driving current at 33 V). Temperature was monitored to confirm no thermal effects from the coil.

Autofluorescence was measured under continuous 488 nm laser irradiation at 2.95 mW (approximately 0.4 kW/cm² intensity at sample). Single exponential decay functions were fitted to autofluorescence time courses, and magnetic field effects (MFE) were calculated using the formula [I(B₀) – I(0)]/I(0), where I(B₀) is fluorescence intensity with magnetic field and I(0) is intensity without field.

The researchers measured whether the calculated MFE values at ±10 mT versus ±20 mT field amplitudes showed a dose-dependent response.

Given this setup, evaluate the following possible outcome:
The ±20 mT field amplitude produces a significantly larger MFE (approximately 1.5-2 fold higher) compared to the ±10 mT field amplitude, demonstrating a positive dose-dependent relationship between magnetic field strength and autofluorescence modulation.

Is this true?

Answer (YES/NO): NO